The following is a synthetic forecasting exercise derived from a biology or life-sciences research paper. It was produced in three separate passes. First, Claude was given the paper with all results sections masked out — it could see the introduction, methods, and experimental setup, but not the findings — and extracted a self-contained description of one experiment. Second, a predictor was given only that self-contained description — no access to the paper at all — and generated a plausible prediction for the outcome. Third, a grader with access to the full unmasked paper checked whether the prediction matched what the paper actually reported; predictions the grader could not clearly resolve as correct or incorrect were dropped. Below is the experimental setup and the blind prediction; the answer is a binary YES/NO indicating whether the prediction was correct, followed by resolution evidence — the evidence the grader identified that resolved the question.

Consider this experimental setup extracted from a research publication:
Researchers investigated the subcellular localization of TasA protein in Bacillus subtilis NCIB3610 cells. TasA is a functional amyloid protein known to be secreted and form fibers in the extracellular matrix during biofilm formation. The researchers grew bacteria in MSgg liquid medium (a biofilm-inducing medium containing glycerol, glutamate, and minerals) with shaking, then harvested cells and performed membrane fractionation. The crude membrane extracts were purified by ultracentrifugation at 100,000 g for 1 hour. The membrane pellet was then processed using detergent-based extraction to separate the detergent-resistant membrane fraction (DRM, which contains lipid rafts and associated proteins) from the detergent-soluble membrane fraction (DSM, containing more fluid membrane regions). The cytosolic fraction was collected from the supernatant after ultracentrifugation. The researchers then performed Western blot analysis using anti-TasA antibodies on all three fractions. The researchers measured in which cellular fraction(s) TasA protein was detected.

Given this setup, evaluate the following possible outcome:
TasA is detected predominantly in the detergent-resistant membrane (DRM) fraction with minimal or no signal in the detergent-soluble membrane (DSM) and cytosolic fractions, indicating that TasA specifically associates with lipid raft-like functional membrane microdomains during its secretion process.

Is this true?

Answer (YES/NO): NO